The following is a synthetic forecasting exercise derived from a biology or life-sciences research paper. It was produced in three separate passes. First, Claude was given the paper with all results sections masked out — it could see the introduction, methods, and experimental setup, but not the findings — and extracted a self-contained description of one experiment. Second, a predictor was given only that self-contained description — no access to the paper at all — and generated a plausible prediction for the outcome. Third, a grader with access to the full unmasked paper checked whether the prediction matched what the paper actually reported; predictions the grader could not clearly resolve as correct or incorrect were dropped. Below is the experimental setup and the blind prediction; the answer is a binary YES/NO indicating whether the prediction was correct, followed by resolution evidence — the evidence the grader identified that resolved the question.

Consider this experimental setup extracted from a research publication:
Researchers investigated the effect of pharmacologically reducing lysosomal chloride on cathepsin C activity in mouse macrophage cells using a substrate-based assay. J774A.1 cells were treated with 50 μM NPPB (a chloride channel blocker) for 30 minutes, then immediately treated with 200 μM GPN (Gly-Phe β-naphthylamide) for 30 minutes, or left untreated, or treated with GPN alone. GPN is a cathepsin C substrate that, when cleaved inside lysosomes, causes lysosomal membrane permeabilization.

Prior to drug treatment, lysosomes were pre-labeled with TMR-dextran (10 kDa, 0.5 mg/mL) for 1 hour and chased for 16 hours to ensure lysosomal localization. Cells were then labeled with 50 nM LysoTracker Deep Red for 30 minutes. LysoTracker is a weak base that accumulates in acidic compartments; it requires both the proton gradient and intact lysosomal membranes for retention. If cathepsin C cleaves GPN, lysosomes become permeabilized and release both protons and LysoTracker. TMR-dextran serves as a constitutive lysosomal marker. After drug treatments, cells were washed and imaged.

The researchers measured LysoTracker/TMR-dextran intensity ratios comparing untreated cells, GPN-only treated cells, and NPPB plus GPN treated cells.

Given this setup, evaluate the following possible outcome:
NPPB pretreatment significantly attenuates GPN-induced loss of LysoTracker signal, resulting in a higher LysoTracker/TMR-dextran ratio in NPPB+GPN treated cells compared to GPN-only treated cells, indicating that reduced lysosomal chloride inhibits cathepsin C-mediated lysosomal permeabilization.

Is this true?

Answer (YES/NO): YES